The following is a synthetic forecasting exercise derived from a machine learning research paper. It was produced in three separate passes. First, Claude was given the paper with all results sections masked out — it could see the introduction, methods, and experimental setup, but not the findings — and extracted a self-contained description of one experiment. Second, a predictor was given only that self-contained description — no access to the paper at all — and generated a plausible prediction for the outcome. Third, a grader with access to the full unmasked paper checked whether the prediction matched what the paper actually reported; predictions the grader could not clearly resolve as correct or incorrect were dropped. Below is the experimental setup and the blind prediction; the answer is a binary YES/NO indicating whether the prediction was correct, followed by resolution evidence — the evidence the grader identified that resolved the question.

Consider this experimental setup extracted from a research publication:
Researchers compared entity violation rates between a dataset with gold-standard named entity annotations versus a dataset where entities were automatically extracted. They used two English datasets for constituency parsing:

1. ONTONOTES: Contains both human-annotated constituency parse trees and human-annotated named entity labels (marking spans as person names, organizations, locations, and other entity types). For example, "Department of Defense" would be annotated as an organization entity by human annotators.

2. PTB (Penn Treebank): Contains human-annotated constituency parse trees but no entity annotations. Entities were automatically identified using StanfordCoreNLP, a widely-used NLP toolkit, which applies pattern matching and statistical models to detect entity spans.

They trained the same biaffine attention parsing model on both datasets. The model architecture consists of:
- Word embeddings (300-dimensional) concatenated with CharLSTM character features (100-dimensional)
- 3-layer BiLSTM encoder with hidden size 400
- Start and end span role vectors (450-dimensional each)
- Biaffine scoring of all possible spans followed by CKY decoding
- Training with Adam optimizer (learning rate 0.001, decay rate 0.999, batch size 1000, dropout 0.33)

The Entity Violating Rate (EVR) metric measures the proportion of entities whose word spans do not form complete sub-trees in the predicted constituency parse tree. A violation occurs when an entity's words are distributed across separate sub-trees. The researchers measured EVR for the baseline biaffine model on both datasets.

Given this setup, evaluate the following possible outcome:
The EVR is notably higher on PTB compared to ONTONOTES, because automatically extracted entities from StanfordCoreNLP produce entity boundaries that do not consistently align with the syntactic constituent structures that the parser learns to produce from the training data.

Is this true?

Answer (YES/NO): YES